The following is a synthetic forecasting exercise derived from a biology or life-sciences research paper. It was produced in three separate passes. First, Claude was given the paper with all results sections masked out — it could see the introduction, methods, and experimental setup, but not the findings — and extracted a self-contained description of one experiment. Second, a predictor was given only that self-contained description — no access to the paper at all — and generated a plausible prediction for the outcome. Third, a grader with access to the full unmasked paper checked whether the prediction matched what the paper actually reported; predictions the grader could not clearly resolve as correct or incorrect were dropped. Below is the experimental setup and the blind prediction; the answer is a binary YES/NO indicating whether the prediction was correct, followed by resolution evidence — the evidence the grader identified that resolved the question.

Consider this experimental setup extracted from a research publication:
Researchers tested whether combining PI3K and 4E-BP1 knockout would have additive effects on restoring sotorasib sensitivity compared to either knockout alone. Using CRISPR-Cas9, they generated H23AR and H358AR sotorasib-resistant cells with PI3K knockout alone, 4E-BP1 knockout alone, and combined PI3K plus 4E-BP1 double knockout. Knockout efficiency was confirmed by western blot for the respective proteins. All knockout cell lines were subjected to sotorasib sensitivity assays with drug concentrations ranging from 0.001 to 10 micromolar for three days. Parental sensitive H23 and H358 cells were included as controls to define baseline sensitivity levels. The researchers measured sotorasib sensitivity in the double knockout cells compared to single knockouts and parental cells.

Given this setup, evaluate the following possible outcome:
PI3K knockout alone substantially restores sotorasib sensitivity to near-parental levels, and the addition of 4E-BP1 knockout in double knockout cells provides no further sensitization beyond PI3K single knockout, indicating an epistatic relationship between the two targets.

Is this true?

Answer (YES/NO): NO